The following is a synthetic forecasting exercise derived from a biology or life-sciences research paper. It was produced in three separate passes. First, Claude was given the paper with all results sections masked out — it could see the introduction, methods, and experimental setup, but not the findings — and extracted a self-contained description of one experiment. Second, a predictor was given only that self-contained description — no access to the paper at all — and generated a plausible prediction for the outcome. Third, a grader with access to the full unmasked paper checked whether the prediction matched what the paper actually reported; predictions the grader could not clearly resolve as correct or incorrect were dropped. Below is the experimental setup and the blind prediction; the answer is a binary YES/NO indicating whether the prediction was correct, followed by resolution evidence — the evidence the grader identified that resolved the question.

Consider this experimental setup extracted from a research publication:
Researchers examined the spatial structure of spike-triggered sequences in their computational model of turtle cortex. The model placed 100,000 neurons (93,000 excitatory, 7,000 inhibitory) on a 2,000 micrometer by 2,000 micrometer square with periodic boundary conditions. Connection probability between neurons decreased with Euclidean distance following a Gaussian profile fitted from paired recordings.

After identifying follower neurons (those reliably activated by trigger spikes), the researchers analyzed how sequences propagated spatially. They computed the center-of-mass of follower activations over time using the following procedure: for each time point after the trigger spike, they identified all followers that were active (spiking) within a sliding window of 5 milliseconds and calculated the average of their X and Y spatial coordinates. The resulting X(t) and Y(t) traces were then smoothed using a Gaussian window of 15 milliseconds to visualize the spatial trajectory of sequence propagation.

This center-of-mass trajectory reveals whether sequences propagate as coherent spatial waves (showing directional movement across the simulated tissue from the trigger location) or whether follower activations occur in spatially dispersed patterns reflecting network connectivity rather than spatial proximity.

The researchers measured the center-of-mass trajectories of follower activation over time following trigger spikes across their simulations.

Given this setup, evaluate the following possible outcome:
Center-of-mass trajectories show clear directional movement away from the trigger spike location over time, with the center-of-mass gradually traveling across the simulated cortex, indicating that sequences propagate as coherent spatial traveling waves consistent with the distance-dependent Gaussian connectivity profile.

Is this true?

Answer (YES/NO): YES